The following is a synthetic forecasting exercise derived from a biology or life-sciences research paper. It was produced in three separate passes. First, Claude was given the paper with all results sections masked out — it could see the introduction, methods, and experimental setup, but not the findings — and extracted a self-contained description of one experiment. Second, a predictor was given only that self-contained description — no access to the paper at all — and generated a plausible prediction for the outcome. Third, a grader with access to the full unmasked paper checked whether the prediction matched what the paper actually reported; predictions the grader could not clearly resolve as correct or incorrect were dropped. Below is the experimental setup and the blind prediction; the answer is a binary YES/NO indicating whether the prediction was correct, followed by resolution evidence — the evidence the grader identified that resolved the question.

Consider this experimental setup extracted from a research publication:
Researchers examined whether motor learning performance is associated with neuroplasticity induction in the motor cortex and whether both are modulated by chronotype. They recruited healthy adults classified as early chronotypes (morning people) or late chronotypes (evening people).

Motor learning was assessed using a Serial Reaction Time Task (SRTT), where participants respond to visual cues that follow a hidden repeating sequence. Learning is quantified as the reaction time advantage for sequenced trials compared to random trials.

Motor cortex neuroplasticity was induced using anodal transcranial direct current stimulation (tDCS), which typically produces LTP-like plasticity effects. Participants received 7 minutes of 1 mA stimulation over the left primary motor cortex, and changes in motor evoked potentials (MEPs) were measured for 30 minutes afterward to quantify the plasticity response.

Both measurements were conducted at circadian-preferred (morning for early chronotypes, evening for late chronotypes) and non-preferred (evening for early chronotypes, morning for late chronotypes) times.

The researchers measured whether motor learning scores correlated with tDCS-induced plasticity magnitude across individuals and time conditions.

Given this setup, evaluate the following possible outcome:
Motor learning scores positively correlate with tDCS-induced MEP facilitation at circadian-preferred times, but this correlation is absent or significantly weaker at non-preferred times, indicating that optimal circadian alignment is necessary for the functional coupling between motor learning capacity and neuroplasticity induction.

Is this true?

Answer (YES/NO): NO